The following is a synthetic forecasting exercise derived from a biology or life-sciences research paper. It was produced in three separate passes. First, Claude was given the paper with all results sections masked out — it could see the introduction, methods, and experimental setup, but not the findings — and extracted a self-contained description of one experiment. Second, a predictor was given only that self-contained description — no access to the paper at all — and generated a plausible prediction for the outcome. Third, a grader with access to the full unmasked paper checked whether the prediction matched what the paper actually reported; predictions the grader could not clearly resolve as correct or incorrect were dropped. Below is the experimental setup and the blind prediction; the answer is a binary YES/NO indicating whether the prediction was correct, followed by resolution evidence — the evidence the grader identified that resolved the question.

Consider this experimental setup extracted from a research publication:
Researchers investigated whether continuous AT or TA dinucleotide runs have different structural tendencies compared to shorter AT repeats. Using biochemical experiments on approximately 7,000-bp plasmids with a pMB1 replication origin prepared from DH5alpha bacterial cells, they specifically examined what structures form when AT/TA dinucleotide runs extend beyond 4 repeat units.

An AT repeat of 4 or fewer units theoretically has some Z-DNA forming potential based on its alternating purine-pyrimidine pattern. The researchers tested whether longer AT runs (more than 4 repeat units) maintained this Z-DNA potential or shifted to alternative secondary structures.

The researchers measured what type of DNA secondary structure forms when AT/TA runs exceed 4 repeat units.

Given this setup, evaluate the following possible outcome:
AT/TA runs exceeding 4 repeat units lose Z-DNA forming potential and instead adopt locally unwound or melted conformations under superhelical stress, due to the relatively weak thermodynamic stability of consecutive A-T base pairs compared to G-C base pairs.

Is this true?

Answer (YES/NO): YES